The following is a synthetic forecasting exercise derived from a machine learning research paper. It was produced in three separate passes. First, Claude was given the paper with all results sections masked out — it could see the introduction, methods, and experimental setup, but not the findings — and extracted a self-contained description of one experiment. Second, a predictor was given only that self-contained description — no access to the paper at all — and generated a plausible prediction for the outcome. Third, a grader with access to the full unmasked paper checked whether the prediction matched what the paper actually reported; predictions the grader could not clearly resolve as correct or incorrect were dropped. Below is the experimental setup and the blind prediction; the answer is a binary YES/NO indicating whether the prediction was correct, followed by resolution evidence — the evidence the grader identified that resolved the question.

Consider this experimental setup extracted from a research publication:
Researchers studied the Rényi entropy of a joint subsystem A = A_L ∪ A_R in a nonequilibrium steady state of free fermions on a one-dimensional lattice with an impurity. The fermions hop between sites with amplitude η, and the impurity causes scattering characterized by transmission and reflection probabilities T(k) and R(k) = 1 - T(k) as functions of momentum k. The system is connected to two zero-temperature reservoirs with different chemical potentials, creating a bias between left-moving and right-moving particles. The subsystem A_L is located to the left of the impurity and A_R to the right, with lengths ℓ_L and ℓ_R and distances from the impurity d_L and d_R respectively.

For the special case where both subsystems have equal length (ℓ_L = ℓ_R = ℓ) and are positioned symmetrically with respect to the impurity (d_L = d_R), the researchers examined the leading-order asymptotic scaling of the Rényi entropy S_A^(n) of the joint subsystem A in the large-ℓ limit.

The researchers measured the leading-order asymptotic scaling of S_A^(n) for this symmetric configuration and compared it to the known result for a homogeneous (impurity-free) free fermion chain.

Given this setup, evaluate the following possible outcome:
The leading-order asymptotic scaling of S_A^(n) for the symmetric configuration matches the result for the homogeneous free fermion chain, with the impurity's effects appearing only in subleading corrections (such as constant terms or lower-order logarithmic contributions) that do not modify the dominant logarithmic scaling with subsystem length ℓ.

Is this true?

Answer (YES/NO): YES